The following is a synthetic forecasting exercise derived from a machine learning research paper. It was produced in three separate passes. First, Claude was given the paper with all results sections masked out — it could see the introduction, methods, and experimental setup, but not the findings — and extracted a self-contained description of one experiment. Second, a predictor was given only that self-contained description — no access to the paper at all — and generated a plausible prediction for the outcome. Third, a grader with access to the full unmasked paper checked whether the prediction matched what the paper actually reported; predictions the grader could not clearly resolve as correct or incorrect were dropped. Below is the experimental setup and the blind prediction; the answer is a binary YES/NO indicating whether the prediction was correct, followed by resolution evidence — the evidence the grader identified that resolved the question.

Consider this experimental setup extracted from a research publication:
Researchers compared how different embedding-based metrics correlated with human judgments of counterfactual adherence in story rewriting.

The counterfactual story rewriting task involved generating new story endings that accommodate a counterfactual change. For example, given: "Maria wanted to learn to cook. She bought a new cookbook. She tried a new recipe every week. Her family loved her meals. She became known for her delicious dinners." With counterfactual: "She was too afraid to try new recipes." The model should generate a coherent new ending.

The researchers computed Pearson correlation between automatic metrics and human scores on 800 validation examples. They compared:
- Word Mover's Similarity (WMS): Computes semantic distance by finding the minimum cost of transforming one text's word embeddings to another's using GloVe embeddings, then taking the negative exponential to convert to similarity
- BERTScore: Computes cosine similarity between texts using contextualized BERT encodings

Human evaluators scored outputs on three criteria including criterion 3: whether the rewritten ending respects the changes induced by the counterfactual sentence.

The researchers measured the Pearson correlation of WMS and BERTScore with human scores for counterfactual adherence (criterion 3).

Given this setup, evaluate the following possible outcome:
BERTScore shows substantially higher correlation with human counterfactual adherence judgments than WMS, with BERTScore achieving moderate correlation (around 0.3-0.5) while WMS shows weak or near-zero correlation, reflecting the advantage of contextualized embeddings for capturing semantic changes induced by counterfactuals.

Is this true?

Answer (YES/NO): NO